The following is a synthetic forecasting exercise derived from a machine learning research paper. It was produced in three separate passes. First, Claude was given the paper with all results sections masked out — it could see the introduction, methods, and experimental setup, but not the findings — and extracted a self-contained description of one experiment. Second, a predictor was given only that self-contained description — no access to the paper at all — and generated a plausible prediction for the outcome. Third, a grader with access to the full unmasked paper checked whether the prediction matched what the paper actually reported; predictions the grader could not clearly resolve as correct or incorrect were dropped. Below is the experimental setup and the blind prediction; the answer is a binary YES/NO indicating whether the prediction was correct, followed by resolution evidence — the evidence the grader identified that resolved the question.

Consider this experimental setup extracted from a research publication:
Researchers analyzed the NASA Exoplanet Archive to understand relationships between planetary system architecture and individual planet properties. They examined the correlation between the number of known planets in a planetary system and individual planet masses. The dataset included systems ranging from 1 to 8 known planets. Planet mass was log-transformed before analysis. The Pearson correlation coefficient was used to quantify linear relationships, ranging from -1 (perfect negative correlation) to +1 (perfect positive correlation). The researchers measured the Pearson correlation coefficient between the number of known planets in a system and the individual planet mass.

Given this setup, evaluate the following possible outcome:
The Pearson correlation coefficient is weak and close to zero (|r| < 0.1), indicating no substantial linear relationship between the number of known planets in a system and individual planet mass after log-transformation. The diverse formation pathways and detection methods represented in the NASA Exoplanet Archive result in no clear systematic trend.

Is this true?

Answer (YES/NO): NO